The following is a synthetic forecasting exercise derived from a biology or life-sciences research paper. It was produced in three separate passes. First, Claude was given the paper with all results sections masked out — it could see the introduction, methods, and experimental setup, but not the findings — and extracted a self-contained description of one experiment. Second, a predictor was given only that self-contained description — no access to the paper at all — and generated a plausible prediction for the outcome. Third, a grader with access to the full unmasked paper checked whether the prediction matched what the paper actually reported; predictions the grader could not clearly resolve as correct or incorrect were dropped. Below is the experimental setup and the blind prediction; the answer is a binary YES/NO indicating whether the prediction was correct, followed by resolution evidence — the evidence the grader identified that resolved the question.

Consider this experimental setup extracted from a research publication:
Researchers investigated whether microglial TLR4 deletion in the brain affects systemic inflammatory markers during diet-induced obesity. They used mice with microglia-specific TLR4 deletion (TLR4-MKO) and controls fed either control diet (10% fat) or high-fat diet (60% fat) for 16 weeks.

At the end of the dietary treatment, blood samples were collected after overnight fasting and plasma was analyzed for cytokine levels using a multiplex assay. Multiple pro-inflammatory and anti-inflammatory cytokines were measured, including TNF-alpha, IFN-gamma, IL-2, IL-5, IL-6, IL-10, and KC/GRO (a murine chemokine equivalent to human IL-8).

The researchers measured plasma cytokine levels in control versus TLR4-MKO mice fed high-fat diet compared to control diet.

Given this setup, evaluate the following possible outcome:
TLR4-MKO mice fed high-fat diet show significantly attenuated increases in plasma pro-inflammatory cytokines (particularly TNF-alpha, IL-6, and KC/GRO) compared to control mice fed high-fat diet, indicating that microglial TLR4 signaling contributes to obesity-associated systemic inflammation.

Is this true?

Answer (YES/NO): NO